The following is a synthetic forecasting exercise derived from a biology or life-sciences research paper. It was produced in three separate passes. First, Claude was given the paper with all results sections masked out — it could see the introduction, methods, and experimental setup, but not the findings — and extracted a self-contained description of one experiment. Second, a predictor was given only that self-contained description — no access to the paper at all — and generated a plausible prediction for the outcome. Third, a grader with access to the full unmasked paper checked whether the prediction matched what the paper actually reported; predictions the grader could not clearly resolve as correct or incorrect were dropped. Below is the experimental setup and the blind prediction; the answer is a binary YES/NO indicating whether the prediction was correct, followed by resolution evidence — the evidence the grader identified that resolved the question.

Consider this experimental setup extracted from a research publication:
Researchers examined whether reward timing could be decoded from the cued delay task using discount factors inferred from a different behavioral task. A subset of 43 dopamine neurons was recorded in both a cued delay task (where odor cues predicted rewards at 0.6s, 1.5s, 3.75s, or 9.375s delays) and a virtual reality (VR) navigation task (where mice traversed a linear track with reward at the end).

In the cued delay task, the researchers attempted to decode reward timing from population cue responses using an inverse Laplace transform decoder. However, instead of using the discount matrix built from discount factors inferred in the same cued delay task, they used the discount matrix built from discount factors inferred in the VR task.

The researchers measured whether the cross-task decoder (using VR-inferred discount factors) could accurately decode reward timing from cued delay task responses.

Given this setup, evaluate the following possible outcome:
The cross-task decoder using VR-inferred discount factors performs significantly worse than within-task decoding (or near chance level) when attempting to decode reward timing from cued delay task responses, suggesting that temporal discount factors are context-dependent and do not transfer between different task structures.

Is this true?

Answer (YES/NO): NO